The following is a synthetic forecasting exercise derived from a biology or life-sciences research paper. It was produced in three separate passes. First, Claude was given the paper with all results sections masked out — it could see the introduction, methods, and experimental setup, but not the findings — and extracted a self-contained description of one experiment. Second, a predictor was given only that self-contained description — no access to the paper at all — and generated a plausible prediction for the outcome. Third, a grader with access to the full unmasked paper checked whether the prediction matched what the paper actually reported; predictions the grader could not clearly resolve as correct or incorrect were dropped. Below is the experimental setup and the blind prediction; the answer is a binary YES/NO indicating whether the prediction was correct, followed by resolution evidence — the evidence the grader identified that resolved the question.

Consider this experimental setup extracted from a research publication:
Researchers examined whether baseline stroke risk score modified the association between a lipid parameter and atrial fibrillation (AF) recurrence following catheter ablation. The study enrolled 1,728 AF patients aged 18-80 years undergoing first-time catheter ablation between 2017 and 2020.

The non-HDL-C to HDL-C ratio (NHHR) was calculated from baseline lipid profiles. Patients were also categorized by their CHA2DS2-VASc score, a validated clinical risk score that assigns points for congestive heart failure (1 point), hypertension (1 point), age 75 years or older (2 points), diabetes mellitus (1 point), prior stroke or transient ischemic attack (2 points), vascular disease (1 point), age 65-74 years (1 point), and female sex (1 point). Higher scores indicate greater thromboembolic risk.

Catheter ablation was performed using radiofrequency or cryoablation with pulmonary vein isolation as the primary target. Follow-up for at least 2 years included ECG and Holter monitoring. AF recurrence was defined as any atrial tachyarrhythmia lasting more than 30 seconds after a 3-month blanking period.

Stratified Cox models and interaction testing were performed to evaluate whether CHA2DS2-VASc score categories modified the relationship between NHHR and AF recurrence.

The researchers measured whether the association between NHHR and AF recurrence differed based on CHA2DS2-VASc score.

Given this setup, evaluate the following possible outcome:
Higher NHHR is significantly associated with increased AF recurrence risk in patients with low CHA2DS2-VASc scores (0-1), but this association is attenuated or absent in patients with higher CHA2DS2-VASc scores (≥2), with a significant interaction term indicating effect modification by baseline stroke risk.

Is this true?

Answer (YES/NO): NO